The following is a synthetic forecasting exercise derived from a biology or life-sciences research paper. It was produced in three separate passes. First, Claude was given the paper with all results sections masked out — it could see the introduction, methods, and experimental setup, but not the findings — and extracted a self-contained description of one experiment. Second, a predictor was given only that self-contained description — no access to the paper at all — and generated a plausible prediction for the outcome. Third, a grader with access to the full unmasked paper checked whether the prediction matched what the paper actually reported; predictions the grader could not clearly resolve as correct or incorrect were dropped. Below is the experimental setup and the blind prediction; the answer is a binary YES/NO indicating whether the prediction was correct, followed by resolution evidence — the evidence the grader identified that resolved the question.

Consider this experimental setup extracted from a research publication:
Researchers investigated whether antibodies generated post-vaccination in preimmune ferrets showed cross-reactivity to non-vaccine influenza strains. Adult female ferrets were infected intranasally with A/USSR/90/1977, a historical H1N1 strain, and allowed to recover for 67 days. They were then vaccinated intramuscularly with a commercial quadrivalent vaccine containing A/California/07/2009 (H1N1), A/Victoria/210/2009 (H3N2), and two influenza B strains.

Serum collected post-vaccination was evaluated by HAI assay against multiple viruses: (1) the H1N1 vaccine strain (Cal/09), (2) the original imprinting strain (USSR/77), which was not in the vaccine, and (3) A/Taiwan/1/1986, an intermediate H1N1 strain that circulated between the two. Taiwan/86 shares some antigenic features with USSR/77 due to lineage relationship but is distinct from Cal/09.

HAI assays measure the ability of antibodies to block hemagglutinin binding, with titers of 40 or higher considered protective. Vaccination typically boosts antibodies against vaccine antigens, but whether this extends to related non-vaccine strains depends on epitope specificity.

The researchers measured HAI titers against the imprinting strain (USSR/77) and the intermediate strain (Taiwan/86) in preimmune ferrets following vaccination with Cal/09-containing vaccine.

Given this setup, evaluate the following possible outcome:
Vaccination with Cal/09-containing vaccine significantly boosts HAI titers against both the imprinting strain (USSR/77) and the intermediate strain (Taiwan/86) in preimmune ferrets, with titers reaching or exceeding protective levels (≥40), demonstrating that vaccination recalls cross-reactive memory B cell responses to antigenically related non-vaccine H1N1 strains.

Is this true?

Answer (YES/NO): NO